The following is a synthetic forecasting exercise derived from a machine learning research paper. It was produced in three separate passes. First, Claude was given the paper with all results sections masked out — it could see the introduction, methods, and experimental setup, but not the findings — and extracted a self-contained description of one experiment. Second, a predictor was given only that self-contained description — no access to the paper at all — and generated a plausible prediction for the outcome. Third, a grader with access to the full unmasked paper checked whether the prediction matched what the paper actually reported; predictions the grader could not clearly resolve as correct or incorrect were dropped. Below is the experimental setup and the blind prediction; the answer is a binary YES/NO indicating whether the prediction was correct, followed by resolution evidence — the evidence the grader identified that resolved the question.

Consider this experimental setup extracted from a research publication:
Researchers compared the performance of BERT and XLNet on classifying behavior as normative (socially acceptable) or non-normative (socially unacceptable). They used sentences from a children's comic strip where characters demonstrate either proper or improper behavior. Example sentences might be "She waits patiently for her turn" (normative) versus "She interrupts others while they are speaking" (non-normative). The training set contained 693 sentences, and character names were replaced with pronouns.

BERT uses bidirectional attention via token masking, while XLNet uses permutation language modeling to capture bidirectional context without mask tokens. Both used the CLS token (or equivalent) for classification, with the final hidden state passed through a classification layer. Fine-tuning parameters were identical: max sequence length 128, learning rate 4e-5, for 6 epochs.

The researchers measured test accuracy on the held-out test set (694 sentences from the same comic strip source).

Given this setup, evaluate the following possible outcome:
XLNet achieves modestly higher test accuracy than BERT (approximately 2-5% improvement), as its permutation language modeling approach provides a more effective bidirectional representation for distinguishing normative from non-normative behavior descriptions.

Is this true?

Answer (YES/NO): NO